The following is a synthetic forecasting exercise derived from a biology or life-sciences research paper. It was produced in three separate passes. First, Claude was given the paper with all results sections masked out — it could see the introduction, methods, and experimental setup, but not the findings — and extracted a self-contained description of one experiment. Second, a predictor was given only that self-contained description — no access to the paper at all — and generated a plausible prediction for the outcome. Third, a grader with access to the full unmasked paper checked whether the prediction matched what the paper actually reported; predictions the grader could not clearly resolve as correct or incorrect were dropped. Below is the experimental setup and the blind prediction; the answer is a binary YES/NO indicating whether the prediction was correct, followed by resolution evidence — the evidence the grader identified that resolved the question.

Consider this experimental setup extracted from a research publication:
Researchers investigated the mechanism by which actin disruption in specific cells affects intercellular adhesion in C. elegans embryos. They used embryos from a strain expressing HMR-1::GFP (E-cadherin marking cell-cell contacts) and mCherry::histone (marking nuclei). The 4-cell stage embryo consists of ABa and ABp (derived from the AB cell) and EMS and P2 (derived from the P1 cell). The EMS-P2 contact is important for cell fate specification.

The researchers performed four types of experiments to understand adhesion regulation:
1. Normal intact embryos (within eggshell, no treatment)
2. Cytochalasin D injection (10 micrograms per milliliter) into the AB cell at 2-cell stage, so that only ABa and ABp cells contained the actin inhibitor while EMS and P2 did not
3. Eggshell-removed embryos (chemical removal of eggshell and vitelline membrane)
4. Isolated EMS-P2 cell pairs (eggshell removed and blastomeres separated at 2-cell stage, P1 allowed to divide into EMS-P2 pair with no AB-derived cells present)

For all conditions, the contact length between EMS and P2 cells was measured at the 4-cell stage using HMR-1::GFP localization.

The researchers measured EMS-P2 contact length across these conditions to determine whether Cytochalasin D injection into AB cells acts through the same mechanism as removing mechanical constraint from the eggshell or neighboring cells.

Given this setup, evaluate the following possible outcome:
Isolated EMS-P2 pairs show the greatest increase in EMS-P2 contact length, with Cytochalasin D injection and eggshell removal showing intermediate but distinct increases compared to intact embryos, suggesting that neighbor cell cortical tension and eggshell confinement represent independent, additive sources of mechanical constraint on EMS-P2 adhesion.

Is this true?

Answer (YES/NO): NO